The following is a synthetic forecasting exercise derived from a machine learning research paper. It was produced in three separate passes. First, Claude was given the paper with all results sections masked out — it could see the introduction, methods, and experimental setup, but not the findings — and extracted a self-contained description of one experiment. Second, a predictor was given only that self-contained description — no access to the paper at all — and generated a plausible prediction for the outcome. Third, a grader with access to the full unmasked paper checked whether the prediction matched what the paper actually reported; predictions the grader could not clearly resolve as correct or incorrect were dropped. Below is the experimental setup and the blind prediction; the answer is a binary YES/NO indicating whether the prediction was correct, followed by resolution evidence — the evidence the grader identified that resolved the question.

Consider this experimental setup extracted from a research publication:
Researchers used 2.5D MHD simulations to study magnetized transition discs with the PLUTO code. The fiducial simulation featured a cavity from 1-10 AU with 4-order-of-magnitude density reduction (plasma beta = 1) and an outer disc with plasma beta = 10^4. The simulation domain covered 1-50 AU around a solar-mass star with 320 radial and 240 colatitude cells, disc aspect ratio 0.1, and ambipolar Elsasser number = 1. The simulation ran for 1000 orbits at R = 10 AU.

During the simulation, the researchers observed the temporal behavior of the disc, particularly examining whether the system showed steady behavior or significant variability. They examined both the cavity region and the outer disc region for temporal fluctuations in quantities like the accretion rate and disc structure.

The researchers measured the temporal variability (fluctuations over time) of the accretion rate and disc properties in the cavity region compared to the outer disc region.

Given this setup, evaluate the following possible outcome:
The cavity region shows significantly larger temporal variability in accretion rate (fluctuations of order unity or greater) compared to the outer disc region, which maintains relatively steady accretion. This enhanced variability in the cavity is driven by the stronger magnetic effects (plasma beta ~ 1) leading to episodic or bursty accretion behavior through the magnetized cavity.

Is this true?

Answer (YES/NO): YES